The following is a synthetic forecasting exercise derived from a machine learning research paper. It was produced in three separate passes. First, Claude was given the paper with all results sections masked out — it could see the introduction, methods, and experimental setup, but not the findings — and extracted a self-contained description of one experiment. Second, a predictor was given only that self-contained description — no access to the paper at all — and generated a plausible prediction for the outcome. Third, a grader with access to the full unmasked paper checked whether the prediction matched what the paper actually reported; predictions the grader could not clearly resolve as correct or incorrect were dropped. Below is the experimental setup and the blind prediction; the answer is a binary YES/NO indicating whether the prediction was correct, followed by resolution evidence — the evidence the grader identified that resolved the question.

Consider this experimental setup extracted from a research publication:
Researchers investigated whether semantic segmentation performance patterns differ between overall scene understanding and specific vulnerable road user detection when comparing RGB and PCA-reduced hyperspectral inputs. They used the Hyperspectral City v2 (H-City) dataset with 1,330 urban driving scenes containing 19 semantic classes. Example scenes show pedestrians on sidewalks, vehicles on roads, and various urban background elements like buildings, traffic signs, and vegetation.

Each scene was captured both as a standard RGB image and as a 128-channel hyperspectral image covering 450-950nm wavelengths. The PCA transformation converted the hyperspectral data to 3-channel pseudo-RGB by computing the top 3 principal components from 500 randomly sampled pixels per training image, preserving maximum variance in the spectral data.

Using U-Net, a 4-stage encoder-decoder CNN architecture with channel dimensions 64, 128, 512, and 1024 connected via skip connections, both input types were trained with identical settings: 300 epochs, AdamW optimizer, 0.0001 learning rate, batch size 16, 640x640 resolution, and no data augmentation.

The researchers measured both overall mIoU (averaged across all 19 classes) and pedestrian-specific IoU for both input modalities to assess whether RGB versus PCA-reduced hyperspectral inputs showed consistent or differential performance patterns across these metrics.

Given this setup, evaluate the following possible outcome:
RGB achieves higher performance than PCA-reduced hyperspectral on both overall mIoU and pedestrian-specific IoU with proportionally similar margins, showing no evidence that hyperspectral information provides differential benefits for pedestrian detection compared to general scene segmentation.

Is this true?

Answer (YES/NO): NO